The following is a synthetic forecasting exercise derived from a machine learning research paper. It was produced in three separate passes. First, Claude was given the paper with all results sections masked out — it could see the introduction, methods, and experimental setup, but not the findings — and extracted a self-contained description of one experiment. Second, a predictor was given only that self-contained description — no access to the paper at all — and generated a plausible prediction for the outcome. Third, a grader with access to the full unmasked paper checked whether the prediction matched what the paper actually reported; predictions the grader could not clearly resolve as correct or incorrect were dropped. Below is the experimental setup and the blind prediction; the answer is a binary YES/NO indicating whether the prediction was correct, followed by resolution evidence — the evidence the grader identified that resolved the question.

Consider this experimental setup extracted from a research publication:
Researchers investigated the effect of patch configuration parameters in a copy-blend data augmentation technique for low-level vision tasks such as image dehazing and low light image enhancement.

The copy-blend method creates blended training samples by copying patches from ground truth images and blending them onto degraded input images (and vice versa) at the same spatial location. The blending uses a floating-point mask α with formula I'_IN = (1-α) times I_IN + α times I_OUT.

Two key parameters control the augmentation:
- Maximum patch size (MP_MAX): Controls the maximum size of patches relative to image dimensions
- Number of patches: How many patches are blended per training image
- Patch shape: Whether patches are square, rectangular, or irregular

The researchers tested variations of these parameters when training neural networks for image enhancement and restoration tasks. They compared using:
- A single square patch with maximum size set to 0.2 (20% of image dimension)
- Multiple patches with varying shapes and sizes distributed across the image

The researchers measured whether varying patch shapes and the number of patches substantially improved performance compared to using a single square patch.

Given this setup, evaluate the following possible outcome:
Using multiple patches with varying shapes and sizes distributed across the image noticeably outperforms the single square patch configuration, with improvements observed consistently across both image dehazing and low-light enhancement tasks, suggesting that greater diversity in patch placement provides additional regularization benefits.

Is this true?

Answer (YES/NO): NO